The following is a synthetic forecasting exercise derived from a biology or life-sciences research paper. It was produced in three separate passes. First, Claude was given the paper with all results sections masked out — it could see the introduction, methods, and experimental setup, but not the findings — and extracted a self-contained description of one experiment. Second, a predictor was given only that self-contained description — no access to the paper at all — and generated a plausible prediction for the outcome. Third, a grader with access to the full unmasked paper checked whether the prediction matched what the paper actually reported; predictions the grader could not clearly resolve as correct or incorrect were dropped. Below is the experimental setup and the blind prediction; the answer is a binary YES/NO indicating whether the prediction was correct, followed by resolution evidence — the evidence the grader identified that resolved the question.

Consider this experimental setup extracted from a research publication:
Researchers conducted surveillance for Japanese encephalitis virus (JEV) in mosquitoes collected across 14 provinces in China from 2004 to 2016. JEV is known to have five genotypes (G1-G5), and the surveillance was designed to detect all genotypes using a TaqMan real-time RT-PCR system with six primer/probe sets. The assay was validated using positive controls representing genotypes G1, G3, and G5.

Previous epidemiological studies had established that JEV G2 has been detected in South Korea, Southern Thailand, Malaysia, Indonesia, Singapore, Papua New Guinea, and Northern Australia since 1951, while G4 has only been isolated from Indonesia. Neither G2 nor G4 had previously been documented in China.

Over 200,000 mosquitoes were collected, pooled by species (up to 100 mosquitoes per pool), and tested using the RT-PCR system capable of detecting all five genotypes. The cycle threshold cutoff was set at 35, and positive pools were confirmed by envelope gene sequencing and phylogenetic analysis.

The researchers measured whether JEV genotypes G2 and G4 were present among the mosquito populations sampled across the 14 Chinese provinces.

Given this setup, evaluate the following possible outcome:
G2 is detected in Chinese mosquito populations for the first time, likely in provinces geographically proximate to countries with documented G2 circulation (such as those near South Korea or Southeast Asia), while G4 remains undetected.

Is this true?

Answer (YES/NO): NO